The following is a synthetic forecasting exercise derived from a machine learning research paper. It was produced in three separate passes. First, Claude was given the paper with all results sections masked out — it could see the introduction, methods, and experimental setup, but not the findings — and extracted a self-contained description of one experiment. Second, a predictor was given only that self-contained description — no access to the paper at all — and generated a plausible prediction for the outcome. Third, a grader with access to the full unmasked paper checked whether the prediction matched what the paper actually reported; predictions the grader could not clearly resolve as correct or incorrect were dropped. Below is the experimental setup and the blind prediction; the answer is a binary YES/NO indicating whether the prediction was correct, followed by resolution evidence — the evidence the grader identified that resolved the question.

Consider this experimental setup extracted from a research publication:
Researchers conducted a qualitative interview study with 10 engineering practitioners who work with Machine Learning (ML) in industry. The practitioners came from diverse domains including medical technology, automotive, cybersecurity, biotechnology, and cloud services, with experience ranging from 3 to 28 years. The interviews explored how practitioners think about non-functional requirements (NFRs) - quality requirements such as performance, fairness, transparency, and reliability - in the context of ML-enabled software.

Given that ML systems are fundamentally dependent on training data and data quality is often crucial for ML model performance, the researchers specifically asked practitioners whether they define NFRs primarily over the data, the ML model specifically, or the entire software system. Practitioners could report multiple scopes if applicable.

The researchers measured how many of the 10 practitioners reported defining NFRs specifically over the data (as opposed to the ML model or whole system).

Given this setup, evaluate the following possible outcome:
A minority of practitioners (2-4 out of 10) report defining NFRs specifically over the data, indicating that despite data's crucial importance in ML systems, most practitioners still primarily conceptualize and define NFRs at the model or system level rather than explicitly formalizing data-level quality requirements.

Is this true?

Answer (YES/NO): YES